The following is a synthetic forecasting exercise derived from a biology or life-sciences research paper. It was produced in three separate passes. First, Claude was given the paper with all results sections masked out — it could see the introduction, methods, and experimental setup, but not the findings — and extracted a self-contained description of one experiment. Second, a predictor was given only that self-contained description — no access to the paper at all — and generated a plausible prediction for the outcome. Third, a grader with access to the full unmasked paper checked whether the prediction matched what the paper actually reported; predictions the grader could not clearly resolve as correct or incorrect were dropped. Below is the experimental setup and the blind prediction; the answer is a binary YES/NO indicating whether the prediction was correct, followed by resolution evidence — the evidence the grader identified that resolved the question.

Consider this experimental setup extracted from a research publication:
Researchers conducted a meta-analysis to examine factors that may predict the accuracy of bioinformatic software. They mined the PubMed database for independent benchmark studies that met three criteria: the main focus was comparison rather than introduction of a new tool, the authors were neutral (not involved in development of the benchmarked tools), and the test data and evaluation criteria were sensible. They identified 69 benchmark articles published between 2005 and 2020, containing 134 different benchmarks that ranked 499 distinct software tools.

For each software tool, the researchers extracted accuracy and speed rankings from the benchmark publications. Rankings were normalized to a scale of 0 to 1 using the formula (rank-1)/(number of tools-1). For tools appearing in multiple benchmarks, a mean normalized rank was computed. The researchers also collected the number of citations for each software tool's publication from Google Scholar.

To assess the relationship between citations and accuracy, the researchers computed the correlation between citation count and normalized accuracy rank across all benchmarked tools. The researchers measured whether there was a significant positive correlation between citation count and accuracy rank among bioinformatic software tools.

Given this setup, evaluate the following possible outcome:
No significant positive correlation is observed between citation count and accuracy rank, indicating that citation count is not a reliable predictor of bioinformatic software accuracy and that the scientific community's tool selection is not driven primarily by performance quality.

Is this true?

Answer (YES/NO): YES